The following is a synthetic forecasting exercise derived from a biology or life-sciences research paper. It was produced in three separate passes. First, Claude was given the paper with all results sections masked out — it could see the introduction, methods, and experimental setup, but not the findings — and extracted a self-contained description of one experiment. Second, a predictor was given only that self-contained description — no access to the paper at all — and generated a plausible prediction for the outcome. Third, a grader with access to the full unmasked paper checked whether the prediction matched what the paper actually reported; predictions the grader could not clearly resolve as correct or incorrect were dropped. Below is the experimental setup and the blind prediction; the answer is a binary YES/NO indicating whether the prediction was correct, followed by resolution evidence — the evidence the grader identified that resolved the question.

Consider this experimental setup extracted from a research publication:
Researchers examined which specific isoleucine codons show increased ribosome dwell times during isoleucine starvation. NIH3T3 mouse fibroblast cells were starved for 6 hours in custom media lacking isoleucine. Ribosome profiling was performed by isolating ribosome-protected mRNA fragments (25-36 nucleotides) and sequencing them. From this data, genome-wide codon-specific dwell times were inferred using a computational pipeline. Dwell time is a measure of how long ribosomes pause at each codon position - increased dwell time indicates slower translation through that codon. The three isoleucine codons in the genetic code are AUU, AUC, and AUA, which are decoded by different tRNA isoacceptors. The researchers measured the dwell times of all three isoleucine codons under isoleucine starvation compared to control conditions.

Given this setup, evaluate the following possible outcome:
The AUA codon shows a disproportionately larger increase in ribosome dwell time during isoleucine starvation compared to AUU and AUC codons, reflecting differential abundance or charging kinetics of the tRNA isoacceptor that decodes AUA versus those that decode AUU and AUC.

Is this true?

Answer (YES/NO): NO